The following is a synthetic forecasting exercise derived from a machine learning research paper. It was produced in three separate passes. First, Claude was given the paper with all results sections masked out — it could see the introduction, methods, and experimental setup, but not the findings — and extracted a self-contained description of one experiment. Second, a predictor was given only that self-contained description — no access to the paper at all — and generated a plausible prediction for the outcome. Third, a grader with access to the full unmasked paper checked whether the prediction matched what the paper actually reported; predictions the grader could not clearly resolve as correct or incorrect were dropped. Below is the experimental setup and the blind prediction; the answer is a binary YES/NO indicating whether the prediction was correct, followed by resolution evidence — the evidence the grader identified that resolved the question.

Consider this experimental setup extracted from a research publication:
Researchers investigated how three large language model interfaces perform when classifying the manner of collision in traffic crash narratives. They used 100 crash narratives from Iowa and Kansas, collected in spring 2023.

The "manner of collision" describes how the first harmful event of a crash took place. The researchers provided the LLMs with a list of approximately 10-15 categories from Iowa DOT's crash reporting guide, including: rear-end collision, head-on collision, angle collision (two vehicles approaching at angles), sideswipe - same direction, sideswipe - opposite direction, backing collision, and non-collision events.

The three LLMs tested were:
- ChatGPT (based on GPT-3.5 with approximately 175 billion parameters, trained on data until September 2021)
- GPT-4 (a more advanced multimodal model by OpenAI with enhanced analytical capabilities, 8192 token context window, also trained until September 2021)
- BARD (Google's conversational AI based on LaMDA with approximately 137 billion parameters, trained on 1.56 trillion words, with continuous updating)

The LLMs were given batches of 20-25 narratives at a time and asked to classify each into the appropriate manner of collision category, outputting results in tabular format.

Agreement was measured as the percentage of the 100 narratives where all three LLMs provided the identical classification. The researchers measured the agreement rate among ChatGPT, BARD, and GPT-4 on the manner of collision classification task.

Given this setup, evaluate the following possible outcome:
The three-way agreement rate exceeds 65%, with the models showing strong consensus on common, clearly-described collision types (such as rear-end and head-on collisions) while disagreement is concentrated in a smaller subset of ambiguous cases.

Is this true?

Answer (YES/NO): NO